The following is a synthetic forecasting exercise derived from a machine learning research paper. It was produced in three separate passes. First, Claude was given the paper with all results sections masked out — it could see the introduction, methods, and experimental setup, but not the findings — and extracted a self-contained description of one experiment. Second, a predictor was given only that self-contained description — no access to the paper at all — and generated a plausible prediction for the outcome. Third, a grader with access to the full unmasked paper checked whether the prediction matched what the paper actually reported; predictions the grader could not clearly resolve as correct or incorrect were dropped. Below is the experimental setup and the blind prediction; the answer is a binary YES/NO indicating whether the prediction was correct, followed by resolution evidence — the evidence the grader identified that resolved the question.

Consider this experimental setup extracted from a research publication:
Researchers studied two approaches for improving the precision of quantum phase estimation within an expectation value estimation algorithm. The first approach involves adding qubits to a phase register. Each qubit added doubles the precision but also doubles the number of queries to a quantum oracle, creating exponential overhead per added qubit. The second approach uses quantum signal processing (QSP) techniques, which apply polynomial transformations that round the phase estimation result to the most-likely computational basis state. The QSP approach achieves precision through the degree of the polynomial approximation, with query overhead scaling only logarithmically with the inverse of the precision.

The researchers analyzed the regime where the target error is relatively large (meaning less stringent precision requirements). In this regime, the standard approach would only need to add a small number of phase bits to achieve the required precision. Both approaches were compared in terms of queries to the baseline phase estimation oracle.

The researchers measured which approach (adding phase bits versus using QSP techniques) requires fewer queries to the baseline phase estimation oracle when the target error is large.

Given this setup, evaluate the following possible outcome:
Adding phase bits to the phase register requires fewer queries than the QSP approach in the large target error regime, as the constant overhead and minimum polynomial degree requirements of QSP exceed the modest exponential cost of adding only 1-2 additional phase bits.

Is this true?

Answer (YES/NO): YES